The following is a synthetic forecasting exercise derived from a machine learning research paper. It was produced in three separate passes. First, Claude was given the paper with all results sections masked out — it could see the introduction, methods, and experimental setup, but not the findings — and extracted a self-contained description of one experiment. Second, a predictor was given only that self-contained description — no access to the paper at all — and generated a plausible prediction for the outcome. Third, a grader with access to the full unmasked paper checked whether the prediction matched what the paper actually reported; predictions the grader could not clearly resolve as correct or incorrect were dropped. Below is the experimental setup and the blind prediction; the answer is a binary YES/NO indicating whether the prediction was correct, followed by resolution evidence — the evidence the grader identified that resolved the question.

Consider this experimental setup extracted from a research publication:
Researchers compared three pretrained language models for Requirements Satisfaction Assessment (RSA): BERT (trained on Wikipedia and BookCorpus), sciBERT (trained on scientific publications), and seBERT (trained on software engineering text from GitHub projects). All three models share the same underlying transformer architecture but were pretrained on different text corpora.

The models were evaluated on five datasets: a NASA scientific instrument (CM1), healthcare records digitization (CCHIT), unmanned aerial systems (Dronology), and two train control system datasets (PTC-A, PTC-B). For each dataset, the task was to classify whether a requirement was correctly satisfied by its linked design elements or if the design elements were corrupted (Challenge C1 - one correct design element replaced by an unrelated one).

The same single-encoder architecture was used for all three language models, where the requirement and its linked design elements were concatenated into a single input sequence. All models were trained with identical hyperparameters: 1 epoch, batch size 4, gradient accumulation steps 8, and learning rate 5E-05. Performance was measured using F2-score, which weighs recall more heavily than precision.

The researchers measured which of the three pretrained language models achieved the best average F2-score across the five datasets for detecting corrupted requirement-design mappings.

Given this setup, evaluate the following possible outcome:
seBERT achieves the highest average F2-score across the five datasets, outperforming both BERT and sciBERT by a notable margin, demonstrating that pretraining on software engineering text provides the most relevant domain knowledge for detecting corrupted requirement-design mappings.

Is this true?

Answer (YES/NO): NO